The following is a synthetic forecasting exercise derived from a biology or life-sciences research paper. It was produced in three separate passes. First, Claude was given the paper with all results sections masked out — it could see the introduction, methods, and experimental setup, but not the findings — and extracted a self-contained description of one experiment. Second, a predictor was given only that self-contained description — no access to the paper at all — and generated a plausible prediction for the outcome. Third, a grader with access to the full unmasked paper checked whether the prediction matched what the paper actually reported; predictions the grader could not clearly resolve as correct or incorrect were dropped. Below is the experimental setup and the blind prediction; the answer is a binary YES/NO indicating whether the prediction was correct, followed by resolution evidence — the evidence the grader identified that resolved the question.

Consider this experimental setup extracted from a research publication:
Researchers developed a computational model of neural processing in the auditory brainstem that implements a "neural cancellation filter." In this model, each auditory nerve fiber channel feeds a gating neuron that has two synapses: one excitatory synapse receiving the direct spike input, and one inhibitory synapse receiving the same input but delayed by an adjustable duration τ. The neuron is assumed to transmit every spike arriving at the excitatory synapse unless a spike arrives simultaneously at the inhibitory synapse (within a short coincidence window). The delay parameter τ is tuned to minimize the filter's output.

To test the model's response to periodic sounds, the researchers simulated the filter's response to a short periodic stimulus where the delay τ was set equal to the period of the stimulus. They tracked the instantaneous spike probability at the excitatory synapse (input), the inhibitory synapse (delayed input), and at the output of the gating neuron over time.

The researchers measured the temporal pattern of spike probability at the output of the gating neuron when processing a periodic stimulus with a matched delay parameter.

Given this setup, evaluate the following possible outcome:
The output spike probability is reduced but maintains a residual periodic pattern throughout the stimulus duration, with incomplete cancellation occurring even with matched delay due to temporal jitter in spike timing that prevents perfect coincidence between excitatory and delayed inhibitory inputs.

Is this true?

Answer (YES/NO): NO